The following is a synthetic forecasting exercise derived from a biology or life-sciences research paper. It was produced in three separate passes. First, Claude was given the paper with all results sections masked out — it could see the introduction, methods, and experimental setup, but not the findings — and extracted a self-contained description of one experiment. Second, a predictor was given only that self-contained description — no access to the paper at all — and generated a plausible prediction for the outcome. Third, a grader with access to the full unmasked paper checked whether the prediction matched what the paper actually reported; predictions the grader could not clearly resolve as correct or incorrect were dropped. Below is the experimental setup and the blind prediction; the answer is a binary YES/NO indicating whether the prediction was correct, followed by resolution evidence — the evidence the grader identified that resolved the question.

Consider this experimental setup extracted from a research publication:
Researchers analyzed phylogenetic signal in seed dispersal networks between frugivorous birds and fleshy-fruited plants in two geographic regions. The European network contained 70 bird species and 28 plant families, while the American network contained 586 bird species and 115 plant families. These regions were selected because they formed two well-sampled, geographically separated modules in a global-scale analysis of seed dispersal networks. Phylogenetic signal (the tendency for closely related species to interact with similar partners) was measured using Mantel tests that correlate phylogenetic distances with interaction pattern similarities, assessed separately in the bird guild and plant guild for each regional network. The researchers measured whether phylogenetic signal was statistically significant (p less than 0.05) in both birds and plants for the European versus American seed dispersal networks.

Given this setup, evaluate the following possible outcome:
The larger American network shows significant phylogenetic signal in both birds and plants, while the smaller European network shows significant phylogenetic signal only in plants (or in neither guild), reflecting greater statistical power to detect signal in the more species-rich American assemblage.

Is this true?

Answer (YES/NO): NO